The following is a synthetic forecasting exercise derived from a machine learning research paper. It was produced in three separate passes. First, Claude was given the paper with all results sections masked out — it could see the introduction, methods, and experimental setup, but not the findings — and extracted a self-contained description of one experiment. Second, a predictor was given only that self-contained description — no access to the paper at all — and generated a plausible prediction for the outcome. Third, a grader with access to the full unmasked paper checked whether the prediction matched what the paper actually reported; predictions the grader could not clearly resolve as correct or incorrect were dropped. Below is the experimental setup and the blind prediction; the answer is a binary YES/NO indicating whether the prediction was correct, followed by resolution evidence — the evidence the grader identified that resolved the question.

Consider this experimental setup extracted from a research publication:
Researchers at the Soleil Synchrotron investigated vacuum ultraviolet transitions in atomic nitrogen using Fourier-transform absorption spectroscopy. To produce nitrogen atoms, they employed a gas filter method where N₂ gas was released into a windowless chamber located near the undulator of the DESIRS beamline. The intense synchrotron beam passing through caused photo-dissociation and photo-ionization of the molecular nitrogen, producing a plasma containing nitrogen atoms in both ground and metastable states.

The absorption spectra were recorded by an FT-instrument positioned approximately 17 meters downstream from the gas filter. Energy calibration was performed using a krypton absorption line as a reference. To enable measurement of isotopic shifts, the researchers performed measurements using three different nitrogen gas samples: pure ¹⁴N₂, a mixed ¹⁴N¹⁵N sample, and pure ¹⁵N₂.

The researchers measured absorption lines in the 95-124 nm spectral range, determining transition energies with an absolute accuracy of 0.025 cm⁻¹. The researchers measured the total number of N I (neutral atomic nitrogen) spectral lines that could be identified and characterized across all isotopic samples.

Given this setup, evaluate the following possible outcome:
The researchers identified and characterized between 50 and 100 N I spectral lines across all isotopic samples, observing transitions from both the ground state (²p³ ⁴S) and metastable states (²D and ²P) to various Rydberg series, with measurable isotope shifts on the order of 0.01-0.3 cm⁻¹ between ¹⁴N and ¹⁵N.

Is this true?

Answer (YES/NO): NO